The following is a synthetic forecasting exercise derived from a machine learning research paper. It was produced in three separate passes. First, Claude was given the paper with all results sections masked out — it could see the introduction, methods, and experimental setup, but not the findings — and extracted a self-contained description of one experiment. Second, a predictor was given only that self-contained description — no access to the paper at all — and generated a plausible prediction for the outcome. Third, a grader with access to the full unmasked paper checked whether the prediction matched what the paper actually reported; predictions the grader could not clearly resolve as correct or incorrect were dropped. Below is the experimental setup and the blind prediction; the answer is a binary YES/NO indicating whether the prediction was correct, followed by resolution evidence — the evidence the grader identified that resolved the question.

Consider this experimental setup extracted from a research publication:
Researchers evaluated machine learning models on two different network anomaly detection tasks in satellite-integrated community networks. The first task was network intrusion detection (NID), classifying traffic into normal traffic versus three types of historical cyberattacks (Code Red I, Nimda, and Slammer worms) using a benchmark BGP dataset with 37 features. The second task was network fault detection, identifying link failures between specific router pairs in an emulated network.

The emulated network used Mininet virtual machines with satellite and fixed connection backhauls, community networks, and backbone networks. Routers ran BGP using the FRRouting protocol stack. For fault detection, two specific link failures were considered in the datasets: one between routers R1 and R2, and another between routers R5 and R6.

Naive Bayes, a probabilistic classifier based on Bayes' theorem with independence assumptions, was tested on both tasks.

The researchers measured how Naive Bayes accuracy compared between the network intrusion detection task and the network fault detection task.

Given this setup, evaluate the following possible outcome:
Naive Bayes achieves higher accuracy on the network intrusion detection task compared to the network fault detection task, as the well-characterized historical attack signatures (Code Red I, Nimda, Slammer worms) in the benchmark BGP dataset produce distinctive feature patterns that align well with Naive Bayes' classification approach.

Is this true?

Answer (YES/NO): NO